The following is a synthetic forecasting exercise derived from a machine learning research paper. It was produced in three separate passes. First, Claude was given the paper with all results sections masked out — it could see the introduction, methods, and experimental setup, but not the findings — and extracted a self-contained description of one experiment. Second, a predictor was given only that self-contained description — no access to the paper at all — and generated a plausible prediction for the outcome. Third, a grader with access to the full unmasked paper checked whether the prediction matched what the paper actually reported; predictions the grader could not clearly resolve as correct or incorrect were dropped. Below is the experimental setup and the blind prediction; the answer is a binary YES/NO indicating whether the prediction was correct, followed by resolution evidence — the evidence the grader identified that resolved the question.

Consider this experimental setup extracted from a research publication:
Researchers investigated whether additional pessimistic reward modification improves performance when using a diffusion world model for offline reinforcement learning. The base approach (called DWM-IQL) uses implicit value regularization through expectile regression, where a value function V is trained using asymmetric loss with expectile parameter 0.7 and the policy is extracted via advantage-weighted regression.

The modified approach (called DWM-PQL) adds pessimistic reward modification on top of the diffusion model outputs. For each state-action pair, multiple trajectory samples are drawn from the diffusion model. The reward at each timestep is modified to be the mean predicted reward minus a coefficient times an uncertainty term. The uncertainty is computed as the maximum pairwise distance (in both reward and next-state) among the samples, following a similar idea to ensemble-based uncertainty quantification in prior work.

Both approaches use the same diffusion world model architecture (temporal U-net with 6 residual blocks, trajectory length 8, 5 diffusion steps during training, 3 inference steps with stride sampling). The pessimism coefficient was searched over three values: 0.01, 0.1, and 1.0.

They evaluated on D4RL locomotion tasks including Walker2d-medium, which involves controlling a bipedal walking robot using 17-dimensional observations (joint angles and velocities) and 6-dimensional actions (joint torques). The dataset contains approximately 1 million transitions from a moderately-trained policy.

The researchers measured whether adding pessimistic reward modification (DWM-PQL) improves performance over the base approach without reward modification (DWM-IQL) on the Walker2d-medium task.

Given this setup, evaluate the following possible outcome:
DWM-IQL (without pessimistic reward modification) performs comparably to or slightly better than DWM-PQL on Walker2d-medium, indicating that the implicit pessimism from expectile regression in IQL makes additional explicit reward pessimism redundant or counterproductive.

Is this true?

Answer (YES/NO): NO